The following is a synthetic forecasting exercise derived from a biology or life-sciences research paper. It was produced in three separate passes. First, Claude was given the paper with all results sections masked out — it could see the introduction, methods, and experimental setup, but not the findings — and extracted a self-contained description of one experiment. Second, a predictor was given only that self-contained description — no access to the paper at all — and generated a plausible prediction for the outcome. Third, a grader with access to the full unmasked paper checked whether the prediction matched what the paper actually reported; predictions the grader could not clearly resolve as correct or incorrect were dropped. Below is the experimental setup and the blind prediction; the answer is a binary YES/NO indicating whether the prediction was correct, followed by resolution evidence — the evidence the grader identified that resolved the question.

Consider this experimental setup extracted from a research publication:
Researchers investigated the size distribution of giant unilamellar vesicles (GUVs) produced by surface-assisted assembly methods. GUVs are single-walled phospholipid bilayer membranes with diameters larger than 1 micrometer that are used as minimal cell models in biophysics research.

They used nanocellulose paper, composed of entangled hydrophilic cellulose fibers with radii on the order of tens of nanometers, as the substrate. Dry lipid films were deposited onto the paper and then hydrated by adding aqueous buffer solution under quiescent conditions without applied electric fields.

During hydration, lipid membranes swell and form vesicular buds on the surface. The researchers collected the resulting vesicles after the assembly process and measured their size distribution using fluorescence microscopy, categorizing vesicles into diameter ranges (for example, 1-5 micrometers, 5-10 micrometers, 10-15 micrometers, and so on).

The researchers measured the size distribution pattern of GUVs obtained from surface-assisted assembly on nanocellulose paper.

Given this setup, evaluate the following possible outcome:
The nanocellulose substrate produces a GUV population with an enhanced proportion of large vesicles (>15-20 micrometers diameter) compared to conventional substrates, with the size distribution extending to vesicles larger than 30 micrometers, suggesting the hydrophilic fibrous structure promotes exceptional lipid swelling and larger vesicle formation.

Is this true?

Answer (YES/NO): NO